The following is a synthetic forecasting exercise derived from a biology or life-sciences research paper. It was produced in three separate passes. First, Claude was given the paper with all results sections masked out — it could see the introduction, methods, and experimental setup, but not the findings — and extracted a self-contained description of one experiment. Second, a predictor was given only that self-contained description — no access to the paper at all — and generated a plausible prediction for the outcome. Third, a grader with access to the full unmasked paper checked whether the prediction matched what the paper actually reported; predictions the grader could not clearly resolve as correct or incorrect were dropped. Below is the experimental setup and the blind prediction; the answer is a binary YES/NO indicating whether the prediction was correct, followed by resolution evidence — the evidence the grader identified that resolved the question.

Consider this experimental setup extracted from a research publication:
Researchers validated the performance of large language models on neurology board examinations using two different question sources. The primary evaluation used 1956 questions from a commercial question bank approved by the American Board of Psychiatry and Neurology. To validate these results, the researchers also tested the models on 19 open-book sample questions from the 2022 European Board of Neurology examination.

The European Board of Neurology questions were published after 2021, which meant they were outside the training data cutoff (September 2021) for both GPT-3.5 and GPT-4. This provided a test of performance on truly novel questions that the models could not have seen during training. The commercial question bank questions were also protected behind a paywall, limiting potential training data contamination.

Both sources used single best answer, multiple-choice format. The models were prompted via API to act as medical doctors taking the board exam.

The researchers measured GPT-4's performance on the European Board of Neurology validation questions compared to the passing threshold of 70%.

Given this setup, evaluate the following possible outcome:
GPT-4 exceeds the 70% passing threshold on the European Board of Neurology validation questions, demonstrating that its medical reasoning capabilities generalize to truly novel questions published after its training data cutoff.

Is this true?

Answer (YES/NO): YES